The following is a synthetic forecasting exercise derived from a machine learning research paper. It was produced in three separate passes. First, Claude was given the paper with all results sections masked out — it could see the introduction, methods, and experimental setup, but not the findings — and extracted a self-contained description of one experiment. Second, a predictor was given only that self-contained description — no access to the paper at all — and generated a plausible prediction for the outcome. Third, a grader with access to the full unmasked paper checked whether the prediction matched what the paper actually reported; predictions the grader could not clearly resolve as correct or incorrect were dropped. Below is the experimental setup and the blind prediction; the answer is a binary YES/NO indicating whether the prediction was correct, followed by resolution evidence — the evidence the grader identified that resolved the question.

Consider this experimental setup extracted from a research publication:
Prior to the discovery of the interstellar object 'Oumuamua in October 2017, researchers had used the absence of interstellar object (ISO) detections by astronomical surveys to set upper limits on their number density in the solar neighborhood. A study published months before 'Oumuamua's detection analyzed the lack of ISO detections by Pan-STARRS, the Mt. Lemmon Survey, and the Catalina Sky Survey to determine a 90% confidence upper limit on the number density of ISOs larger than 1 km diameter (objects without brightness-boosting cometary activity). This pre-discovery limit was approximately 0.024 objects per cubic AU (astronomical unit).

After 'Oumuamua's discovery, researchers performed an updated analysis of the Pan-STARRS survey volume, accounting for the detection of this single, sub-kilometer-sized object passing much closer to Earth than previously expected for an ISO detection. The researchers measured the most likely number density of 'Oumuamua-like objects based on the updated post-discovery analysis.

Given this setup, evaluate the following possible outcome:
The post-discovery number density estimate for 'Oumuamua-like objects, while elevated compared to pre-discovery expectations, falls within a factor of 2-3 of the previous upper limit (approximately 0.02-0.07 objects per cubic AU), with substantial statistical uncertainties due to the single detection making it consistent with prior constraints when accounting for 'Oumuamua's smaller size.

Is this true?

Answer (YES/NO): NO